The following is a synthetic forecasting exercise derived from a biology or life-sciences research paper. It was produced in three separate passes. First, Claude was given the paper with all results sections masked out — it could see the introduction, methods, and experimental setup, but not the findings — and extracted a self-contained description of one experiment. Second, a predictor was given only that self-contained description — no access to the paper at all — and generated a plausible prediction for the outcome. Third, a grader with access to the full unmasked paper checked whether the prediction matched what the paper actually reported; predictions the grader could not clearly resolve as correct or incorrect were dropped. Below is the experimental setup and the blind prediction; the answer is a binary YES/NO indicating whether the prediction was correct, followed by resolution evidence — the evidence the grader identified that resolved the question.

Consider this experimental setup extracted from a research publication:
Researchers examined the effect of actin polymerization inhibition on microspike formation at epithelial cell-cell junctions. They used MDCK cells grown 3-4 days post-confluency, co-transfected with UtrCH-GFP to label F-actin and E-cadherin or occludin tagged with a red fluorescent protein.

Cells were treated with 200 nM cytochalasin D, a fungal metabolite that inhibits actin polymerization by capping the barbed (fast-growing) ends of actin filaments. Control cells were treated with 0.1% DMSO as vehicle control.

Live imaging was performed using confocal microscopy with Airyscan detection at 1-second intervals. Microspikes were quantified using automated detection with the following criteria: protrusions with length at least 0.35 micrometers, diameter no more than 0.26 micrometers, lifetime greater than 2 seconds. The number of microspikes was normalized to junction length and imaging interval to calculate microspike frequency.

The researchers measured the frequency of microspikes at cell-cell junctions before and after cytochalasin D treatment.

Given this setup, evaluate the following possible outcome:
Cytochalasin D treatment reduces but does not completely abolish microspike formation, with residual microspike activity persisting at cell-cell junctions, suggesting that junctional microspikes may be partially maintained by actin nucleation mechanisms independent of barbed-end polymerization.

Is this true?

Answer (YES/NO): NO